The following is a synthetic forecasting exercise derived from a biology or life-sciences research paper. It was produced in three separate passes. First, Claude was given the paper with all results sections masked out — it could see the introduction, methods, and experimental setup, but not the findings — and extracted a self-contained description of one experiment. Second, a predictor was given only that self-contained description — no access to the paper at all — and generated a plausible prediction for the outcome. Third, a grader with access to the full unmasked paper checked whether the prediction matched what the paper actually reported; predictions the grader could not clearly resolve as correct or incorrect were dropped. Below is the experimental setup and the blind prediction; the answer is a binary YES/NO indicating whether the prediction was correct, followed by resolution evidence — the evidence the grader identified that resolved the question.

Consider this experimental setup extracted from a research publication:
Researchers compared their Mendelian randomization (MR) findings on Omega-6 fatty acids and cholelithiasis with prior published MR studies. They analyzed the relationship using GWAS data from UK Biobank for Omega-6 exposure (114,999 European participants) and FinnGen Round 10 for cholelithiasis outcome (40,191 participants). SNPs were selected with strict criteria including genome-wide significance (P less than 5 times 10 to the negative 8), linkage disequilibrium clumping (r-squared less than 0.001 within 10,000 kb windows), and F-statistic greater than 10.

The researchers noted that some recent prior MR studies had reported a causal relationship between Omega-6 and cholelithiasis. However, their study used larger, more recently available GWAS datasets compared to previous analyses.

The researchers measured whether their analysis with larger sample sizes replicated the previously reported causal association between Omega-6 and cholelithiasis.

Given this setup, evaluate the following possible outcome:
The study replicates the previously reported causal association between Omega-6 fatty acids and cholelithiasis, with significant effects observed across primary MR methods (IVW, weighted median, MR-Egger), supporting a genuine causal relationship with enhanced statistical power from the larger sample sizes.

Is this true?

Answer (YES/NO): NO